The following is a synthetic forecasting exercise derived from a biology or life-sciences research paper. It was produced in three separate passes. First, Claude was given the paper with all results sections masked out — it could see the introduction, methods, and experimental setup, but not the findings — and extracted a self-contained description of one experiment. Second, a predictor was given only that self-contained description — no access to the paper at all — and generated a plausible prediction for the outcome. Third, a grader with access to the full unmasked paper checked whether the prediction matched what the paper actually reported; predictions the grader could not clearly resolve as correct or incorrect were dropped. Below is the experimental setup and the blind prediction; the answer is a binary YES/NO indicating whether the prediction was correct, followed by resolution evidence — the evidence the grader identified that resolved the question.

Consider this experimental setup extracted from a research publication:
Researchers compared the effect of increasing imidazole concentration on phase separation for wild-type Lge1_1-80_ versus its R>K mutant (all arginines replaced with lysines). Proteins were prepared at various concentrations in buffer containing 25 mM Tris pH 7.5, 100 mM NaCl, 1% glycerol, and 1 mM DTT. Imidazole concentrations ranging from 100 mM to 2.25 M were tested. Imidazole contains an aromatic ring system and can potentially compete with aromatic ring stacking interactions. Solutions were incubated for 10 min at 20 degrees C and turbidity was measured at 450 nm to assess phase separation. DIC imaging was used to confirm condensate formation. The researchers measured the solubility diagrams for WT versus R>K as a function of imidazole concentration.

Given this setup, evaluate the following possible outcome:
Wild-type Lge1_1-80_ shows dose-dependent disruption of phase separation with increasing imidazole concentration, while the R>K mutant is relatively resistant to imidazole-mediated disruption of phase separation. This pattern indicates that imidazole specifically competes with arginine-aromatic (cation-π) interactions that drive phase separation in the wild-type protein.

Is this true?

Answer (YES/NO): NO